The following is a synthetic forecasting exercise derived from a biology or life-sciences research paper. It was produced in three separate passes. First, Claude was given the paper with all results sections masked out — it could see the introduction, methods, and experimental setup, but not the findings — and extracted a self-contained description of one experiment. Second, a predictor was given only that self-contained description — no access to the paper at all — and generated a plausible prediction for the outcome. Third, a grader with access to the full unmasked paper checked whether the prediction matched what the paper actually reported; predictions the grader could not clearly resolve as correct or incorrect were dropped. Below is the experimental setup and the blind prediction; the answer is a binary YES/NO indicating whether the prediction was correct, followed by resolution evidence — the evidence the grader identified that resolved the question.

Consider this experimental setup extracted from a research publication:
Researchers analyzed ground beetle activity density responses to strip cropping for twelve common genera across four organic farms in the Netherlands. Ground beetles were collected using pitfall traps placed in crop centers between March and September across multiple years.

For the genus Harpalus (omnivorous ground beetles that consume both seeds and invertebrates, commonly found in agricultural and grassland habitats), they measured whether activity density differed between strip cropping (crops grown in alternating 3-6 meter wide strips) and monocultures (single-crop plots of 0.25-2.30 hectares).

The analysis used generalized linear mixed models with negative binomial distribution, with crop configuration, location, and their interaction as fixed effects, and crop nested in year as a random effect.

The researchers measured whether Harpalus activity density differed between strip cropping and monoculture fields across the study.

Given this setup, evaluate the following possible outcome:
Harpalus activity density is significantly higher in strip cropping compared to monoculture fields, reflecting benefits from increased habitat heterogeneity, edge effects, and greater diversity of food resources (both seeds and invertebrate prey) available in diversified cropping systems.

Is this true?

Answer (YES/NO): YES